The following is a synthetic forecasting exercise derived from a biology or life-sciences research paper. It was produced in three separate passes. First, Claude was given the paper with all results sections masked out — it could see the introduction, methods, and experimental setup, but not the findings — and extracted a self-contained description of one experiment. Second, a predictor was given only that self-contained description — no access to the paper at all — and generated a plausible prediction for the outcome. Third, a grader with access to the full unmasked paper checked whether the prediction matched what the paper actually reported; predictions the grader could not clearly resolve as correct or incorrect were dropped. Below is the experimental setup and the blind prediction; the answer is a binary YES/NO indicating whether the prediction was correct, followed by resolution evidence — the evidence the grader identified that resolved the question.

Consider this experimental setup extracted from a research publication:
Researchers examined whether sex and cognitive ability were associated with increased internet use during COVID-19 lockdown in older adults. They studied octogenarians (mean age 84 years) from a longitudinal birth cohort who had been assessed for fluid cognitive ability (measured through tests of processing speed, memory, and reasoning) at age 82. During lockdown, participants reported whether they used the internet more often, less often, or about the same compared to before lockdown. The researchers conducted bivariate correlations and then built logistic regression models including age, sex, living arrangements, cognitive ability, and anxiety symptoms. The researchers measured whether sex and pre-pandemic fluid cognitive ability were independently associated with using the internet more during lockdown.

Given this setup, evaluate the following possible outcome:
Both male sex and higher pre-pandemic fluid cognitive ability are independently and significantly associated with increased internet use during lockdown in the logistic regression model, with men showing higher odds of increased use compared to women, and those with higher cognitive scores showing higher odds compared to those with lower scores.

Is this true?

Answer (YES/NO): NO